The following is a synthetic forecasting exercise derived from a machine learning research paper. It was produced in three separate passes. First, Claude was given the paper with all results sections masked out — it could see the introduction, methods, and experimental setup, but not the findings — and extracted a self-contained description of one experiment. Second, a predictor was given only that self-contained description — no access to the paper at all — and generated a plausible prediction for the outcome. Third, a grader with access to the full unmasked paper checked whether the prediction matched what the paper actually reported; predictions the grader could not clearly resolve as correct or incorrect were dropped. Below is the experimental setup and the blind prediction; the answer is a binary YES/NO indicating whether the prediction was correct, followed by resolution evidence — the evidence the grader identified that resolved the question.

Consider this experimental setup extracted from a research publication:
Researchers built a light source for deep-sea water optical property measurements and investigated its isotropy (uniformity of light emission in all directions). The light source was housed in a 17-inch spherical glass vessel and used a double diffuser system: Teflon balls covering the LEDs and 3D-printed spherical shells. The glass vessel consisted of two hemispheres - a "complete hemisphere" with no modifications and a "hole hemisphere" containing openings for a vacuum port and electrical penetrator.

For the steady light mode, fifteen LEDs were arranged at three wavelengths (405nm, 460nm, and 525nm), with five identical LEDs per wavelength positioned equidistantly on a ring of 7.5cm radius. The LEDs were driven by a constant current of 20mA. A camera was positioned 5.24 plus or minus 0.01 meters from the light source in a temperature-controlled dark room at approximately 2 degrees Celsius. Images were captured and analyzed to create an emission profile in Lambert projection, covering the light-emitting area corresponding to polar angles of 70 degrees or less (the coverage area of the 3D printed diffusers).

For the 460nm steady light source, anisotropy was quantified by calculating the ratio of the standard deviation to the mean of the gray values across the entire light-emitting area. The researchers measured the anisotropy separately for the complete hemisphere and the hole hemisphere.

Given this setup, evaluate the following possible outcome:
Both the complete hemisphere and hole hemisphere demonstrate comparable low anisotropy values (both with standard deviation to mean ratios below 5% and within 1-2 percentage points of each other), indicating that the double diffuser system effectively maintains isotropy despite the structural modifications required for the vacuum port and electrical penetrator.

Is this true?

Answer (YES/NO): NO